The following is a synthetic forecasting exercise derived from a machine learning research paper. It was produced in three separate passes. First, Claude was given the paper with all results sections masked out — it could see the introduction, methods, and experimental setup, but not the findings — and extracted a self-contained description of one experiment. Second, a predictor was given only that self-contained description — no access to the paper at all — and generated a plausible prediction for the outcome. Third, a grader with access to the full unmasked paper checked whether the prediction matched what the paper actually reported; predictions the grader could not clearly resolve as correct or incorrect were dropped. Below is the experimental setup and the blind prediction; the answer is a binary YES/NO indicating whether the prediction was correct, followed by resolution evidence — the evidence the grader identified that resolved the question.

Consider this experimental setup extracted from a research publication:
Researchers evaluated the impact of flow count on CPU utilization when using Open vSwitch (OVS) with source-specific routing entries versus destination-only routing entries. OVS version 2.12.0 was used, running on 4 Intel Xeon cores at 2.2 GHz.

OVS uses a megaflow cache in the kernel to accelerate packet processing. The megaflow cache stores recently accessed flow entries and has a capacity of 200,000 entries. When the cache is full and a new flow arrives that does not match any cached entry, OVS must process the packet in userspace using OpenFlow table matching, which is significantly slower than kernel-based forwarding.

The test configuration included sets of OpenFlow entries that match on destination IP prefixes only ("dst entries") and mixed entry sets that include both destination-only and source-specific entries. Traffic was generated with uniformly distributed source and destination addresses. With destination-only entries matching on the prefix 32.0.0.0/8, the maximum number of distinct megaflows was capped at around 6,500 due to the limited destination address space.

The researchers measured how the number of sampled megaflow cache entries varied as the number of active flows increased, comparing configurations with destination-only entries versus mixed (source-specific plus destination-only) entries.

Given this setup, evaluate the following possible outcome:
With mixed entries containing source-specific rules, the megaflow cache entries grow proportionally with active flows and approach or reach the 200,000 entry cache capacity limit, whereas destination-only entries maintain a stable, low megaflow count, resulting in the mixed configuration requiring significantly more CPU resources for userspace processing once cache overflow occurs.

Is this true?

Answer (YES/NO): YES